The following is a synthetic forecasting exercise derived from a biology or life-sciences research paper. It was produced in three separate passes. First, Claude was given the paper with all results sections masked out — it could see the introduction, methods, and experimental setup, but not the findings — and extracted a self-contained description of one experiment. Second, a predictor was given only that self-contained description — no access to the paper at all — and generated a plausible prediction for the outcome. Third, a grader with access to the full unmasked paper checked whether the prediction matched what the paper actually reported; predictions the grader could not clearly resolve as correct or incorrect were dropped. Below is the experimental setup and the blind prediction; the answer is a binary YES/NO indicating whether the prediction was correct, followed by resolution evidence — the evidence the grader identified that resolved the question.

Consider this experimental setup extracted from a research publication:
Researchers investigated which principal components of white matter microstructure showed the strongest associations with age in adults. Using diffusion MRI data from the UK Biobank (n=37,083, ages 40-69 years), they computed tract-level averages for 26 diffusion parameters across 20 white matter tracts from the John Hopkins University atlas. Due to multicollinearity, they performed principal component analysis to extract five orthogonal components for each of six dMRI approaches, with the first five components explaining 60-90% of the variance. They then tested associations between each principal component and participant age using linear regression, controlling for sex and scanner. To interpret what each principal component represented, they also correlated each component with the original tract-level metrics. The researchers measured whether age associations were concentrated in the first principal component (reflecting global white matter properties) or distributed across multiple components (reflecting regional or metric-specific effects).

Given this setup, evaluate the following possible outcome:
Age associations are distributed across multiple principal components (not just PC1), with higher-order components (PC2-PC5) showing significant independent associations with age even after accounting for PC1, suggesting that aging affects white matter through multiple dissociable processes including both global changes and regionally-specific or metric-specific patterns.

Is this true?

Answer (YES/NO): NO